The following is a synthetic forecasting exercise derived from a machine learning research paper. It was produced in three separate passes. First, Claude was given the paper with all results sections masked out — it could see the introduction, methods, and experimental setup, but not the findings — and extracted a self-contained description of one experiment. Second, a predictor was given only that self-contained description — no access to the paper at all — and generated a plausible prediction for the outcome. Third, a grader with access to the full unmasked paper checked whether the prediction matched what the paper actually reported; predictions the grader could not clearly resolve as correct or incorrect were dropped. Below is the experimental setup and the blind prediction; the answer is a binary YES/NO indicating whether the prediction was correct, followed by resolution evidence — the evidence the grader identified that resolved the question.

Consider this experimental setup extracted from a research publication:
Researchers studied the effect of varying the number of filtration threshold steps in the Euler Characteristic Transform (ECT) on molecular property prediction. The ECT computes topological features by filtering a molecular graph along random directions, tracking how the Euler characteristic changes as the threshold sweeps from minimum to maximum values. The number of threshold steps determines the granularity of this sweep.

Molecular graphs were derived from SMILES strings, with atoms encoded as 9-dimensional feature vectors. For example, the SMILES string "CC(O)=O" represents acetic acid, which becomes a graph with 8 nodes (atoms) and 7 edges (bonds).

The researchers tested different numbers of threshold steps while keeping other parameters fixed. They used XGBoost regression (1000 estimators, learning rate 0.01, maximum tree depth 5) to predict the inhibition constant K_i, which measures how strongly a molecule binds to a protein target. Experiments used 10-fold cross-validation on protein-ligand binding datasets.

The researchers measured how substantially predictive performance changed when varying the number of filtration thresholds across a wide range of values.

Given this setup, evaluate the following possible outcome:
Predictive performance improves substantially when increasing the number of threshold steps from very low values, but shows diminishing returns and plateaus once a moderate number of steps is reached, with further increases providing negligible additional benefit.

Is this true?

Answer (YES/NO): NO